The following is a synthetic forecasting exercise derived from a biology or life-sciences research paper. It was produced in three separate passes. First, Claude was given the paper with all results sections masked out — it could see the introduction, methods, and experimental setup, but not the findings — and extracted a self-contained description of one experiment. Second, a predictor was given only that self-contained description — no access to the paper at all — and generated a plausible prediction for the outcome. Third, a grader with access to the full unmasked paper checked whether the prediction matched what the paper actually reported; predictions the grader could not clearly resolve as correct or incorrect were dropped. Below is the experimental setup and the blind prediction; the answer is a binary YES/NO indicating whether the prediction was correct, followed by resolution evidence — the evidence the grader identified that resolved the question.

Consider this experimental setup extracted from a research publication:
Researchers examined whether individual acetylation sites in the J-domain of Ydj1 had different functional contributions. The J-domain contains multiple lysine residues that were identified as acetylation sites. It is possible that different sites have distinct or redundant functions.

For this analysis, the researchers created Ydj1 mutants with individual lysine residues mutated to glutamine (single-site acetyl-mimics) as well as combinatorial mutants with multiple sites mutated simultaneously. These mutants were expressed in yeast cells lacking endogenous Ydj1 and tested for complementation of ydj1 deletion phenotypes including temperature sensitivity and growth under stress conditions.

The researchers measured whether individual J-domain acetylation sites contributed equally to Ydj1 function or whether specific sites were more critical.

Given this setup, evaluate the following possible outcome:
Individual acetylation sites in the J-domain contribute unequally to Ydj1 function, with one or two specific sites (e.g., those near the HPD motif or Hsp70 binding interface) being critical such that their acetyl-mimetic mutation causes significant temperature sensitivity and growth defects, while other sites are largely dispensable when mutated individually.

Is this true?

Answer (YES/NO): YES